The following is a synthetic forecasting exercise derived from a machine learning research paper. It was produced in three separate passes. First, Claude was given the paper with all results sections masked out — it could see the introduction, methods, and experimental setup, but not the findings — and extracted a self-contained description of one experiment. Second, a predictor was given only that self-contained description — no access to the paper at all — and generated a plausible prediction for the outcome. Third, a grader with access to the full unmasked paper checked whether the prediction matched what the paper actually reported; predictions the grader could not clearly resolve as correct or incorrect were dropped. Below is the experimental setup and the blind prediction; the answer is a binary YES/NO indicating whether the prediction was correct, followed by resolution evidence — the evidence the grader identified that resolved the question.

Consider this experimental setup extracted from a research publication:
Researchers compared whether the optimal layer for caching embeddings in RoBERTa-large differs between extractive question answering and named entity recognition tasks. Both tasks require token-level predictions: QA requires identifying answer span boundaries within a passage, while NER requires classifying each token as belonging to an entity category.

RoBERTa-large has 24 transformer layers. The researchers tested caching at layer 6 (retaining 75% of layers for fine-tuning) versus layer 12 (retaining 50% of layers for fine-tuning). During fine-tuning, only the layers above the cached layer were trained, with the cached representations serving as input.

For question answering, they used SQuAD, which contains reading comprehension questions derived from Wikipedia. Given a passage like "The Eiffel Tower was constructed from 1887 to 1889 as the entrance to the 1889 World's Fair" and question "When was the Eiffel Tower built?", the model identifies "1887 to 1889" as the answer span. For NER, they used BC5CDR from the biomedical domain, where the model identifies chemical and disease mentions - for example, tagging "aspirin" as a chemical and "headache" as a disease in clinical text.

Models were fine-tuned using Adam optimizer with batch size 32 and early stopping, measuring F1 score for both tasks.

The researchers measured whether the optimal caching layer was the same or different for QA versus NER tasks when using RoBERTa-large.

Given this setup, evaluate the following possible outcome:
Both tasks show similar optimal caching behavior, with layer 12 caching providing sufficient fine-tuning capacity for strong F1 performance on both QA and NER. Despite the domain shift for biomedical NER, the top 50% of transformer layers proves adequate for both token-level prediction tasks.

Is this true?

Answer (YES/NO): NO